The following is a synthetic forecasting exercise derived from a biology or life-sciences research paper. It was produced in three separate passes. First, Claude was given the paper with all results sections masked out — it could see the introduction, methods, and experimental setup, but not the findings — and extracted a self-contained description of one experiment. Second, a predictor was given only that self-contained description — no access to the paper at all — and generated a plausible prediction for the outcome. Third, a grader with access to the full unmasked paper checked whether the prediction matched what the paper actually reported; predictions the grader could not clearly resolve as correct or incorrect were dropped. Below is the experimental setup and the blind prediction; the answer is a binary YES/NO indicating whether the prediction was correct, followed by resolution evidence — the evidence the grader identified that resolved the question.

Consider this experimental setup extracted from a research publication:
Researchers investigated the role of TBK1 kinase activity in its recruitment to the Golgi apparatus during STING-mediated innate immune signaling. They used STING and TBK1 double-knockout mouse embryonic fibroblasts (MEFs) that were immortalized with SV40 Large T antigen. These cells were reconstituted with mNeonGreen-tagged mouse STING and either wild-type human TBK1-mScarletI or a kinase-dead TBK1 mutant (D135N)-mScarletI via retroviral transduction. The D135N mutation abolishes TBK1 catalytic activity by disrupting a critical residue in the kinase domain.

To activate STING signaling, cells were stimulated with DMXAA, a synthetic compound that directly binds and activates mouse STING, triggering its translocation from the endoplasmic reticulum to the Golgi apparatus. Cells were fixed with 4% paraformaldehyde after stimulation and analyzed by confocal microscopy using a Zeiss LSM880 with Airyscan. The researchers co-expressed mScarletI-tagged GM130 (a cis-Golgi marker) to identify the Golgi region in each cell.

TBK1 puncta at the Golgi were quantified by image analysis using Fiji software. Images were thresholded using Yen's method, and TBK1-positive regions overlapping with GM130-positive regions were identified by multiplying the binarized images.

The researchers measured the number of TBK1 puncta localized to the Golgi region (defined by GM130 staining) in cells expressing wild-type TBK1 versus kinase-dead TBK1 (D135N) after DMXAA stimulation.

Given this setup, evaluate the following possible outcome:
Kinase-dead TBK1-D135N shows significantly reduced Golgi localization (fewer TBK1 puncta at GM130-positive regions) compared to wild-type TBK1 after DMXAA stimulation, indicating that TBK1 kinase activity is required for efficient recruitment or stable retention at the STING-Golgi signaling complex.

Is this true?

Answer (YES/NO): NO